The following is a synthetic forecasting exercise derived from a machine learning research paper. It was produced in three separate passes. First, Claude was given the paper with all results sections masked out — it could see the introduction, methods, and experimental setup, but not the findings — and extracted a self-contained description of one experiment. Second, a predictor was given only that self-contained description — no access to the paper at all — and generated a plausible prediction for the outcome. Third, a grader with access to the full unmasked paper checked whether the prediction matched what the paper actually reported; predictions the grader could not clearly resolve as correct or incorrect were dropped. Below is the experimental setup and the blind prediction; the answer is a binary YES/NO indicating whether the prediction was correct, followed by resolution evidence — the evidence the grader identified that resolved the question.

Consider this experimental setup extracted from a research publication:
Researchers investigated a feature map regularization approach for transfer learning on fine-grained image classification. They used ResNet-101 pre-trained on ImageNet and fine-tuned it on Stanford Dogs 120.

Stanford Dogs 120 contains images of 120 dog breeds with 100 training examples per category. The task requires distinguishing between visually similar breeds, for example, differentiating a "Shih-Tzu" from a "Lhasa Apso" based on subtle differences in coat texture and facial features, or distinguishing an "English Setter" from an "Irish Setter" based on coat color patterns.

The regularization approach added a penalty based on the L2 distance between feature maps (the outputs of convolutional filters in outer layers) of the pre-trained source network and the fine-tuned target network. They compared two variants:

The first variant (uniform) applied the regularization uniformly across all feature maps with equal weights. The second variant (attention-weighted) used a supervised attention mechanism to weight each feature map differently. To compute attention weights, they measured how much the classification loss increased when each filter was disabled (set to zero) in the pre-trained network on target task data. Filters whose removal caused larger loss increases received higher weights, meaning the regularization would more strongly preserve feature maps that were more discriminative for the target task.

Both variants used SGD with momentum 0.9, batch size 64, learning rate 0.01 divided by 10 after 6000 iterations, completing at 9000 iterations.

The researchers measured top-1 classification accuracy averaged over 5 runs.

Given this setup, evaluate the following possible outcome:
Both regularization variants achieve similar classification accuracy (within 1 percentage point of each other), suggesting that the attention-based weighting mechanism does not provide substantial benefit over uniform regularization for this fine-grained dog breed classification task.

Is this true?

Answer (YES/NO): YES